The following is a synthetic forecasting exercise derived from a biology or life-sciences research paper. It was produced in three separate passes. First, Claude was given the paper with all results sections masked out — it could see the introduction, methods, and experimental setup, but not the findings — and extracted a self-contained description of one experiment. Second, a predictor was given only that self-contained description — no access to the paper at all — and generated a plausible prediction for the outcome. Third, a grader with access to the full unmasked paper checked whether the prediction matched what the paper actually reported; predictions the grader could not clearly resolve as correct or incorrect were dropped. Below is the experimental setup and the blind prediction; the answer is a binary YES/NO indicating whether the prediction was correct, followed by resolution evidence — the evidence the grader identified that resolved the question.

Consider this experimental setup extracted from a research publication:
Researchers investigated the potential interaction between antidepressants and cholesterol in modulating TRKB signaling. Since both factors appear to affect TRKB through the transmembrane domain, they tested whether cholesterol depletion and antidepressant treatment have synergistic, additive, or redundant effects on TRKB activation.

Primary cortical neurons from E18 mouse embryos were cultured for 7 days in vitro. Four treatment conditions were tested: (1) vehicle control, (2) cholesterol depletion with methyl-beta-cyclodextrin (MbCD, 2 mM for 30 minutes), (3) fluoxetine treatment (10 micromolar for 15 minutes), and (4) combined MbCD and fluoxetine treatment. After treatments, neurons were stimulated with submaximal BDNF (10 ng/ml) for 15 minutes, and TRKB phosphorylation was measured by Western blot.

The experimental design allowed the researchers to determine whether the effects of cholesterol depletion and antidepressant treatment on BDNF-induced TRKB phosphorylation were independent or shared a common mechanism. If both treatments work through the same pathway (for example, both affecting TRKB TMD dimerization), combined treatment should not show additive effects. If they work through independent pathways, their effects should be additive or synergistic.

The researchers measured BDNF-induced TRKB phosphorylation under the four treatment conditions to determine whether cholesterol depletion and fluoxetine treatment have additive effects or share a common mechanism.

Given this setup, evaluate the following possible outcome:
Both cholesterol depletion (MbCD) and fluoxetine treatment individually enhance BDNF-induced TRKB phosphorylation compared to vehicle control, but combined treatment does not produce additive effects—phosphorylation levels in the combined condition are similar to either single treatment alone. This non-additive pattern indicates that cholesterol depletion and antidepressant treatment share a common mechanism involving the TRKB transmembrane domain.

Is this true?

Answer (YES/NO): NO